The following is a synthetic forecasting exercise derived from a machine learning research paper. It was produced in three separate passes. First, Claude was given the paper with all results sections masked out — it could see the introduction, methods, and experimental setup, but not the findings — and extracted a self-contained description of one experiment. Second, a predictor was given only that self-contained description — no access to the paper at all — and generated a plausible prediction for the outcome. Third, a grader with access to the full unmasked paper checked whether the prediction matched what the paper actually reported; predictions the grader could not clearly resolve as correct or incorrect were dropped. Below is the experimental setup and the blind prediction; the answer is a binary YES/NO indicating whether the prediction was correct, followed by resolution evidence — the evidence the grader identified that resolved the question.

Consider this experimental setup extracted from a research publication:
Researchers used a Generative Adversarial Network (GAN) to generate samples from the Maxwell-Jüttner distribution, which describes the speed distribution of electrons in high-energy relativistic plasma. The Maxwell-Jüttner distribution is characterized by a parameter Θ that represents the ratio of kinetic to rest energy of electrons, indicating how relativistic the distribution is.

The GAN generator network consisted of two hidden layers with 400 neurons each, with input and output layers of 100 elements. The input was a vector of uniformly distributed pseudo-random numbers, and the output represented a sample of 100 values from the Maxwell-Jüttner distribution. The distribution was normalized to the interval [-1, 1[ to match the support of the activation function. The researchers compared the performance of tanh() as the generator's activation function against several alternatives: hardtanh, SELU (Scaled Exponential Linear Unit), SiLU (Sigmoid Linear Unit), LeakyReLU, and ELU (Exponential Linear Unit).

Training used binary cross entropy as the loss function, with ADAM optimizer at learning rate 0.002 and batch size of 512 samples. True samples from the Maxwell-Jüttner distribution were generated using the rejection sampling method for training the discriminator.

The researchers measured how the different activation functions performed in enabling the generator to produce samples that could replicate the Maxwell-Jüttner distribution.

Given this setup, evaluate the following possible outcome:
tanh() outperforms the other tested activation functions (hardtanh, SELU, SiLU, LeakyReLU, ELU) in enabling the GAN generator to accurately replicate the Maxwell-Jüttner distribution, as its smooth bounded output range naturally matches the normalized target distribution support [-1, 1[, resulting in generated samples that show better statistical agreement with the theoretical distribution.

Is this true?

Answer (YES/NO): YES